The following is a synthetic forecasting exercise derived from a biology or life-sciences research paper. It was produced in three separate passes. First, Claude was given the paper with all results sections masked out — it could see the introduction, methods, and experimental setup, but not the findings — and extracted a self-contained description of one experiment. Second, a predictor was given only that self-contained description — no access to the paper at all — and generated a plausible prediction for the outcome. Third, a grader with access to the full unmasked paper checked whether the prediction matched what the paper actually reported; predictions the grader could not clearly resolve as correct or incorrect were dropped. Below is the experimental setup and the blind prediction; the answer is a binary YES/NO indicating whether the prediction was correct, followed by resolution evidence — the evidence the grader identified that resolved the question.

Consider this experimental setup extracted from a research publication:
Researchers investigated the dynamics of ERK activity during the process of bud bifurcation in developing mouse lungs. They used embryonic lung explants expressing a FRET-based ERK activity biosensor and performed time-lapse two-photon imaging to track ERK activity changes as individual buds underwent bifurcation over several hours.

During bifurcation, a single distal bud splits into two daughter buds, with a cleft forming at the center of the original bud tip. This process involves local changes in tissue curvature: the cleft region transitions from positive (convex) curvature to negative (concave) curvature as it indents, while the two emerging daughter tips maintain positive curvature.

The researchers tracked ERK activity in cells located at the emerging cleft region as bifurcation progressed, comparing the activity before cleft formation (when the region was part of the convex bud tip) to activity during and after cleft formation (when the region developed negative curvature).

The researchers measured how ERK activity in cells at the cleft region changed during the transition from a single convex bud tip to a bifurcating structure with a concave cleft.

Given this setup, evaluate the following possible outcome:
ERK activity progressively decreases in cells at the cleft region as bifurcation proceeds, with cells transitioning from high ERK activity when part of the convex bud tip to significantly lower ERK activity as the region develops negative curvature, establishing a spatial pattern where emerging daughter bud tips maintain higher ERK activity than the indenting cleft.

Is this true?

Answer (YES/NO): YES